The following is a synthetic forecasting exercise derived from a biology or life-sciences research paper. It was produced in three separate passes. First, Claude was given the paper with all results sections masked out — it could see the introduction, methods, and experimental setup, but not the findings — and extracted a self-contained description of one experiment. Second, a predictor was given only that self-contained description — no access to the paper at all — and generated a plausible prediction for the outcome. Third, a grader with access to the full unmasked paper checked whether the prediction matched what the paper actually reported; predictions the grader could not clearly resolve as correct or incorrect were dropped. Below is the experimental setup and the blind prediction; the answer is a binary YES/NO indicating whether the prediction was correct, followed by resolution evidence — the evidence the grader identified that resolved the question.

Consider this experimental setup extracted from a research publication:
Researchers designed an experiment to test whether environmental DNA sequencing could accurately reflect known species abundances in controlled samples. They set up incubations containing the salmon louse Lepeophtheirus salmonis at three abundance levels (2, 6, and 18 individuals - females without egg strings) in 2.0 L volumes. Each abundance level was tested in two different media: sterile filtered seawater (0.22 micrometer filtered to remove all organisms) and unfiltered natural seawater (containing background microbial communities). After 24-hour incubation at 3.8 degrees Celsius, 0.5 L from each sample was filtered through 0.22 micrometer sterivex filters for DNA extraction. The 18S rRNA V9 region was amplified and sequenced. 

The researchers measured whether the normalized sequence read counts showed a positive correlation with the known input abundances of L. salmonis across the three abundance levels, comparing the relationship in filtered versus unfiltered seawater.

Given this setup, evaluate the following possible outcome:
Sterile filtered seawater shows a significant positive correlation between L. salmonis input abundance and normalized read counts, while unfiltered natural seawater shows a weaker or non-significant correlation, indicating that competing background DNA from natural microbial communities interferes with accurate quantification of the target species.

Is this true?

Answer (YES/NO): NO